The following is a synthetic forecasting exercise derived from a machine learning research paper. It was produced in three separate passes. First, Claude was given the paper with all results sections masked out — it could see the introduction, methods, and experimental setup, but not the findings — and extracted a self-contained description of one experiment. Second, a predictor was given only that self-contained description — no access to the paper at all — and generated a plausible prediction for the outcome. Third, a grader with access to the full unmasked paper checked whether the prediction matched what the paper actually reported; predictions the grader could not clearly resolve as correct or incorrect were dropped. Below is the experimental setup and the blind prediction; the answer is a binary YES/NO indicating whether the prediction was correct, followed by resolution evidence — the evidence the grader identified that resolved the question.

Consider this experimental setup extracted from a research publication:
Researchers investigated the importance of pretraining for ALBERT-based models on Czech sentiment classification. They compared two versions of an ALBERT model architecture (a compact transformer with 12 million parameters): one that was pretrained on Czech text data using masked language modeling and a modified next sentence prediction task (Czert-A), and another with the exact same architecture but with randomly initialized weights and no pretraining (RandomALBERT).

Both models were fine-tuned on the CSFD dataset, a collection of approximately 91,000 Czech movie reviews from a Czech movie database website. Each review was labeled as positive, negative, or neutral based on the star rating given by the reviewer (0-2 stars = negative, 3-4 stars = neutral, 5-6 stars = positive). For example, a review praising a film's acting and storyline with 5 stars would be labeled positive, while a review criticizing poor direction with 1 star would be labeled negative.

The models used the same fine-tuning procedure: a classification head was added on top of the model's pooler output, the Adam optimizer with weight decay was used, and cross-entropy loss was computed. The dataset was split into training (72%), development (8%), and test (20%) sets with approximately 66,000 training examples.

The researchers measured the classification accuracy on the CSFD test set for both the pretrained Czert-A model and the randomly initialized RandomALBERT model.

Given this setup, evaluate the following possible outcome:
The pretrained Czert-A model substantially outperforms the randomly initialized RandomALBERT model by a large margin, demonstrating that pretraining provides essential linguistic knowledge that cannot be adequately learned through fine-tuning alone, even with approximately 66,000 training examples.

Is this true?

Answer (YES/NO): NO